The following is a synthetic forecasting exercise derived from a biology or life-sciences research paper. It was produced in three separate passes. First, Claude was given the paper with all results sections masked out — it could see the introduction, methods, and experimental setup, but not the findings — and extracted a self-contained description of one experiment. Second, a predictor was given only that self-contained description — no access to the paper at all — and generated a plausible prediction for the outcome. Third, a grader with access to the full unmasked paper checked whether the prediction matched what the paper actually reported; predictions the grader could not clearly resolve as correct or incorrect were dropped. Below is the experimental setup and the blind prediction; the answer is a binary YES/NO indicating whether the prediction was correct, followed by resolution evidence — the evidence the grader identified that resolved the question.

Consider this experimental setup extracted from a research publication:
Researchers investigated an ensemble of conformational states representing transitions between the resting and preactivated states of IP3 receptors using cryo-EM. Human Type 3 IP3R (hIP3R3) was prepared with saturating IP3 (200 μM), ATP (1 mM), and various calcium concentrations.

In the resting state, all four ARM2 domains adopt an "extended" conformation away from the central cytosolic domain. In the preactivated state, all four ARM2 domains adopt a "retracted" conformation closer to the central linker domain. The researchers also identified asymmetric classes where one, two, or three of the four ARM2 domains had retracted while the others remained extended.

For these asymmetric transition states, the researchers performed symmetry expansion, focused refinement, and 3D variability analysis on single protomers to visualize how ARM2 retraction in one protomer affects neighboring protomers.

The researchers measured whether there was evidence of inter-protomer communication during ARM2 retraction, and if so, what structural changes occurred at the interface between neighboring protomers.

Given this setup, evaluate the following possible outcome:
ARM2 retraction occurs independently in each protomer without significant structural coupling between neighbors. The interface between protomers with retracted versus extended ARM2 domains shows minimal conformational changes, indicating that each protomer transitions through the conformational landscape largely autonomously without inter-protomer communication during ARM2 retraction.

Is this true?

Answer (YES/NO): NO